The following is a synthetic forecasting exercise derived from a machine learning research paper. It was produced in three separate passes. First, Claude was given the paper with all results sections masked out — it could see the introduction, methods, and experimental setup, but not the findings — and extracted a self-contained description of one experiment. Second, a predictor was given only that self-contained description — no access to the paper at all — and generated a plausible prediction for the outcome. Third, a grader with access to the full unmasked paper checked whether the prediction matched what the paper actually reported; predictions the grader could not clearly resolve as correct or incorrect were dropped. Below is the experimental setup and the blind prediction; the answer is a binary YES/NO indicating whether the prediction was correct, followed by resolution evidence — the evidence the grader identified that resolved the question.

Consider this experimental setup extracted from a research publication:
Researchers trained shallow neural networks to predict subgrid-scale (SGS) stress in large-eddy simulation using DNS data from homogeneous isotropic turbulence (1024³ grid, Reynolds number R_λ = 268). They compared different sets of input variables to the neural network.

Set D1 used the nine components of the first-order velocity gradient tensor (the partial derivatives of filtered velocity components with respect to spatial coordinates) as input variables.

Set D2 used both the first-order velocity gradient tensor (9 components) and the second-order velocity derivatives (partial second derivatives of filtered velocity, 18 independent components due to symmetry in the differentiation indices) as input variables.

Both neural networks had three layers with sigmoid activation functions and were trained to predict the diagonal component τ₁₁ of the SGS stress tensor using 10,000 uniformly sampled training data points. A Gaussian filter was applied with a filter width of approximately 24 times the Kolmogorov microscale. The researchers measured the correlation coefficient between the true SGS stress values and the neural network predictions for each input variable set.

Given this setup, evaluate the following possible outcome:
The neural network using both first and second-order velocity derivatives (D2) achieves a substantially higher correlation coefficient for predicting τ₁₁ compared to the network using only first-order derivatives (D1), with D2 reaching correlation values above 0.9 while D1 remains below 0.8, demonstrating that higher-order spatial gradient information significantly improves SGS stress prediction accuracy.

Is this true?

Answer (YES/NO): NO